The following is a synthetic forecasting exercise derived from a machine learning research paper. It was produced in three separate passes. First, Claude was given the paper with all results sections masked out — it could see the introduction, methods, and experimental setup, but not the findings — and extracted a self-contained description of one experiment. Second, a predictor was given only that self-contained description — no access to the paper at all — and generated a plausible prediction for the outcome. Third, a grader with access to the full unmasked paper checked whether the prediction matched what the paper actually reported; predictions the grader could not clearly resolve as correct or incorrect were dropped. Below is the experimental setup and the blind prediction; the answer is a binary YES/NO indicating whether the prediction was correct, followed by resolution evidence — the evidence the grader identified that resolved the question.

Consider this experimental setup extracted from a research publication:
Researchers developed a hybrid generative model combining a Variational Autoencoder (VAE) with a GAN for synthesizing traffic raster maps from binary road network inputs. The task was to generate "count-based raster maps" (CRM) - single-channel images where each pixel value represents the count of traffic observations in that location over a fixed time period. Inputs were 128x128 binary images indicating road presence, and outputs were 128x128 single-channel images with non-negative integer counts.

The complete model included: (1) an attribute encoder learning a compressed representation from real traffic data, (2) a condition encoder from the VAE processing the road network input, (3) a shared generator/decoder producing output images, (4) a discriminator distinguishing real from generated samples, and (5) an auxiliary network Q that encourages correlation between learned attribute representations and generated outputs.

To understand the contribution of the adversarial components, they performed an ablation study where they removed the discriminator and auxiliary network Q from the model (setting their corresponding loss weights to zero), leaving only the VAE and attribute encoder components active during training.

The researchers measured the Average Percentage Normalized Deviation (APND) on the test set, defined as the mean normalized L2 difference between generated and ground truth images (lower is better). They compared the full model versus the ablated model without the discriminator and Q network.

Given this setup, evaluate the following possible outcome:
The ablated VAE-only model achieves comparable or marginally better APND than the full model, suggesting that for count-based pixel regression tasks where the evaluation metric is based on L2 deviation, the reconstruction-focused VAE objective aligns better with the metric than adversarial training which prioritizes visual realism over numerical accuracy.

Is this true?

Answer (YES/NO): NO